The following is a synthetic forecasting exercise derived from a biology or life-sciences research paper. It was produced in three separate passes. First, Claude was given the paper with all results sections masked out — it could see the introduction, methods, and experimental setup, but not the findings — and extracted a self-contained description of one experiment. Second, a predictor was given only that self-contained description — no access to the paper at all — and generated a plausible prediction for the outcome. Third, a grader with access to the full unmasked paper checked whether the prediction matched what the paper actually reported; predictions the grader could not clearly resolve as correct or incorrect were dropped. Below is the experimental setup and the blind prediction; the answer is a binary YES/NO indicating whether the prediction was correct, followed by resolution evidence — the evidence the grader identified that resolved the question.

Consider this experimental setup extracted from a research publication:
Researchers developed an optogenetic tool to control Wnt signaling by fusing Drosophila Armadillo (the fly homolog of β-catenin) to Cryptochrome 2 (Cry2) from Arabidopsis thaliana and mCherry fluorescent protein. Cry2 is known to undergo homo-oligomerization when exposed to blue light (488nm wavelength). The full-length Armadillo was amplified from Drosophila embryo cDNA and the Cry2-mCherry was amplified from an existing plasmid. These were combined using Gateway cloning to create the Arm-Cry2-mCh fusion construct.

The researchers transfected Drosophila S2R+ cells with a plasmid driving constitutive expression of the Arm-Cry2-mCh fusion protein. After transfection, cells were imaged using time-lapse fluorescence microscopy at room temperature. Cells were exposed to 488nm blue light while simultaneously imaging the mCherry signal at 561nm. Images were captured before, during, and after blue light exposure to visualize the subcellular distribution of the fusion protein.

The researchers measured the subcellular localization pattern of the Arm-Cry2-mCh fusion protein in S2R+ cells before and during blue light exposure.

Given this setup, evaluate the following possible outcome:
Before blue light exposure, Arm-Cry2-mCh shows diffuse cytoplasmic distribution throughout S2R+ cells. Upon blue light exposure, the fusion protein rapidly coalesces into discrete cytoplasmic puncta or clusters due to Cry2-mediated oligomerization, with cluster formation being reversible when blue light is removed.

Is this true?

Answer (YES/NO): YES